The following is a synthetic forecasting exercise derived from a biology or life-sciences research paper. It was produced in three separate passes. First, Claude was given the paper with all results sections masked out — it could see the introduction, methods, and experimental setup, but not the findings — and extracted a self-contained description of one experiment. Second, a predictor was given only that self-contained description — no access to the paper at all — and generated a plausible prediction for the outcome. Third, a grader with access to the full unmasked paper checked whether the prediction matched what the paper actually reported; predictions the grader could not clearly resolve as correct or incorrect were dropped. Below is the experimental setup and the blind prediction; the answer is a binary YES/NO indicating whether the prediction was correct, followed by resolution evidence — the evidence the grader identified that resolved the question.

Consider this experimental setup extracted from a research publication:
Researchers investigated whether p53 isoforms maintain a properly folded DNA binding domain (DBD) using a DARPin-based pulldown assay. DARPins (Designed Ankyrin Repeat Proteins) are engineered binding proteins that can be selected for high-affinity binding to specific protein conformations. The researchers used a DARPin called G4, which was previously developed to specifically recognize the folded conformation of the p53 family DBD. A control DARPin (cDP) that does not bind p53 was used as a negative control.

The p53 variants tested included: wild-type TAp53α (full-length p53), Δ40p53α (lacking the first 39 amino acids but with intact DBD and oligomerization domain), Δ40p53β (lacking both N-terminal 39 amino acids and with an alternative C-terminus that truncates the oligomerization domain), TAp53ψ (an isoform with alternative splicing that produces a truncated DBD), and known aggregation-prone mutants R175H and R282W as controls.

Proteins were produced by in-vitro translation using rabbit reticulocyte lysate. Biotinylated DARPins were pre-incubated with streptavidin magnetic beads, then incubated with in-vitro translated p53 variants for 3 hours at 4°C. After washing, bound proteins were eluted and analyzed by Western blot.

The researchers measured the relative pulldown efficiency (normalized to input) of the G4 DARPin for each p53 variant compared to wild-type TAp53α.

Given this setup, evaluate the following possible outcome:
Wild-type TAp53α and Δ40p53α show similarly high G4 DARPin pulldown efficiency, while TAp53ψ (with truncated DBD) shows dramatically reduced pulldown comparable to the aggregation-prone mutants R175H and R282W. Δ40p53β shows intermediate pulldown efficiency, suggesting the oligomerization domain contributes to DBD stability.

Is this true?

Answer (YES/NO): NO